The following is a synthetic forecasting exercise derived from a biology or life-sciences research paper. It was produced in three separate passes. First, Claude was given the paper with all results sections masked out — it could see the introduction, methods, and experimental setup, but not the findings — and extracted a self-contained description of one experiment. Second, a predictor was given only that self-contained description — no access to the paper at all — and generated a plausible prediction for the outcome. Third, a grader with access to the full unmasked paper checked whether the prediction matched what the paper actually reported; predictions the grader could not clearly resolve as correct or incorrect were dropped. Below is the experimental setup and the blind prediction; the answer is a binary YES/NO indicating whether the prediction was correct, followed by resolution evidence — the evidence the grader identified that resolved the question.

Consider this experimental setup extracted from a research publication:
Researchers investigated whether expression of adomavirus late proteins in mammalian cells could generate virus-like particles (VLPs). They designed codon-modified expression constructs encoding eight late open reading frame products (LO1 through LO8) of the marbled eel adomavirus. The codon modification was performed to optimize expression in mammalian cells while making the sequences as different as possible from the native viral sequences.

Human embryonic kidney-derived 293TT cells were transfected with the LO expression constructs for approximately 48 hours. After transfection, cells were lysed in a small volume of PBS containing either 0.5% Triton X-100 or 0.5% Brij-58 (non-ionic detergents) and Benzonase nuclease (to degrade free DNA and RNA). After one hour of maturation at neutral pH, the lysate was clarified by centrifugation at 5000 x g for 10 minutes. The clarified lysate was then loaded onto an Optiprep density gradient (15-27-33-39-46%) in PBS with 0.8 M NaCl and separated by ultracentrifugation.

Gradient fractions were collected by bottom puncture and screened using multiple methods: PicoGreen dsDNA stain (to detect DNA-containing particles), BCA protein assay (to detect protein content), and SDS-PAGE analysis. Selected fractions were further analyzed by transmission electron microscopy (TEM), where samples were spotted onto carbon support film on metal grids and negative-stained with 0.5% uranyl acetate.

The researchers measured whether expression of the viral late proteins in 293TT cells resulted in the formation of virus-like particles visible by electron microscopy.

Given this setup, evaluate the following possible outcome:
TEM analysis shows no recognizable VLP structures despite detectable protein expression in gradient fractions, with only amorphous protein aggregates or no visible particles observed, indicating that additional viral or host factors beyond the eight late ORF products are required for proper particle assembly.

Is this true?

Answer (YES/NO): NO